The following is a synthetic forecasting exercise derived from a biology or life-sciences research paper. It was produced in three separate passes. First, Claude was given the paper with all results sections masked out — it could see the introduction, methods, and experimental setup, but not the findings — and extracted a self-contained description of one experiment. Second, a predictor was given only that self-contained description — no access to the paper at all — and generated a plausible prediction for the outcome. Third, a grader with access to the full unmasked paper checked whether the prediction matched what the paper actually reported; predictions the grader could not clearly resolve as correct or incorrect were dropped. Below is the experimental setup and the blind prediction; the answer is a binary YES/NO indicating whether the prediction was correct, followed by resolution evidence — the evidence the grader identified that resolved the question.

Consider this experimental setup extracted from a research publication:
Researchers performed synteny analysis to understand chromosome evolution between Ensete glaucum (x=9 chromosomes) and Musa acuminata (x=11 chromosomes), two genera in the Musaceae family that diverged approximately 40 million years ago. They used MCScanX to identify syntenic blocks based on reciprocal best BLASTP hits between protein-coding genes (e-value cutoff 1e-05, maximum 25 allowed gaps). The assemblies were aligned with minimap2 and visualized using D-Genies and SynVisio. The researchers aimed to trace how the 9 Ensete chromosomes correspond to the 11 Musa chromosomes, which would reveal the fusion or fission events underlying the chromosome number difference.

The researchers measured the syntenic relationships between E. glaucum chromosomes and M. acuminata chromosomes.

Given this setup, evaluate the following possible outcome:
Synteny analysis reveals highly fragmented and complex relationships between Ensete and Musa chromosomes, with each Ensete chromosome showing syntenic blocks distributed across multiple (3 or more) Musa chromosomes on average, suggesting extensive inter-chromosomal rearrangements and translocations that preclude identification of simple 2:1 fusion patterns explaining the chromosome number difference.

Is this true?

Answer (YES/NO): NO